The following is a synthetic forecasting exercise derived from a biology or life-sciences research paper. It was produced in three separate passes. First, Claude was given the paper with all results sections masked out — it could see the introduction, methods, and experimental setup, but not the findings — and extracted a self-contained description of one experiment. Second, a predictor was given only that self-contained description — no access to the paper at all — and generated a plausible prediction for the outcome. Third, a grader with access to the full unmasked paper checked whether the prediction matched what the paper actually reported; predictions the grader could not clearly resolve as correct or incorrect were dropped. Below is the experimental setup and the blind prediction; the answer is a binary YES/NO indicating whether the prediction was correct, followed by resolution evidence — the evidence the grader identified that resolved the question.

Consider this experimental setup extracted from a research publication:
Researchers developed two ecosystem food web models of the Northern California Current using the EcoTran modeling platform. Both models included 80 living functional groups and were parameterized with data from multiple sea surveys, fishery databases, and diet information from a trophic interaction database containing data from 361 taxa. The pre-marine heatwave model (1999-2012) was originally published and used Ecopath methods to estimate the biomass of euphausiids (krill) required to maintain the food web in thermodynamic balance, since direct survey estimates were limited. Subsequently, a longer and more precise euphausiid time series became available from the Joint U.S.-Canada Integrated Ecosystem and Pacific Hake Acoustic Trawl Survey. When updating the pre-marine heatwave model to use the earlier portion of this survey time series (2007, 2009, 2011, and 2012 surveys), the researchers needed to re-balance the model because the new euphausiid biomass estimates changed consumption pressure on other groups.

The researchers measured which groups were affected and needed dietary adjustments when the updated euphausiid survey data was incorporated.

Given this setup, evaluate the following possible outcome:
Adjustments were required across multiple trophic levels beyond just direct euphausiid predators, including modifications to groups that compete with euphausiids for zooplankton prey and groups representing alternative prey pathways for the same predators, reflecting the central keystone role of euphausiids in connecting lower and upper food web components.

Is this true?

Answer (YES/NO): NO